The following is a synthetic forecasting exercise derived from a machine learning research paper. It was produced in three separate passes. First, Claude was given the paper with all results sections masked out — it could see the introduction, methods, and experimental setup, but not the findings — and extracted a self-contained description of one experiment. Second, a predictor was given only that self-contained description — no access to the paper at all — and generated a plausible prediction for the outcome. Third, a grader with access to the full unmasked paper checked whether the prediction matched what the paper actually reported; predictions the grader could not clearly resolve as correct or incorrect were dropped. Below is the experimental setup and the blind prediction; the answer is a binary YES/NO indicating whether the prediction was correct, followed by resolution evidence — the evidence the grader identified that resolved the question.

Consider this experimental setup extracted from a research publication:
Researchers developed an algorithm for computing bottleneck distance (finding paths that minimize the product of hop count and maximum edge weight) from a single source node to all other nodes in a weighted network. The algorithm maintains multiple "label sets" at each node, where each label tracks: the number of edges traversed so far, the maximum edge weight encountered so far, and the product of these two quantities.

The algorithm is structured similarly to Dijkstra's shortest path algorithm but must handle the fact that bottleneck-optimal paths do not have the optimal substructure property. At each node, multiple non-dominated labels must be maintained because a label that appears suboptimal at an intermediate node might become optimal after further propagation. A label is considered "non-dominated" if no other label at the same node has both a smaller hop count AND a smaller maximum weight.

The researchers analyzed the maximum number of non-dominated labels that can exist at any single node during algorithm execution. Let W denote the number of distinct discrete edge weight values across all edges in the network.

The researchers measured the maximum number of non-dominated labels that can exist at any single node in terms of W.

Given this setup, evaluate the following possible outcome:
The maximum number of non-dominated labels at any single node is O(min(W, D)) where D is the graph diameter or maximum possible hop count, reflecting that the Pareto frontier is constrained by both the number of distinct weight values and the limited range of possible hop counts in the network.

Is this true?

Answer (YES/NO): NO